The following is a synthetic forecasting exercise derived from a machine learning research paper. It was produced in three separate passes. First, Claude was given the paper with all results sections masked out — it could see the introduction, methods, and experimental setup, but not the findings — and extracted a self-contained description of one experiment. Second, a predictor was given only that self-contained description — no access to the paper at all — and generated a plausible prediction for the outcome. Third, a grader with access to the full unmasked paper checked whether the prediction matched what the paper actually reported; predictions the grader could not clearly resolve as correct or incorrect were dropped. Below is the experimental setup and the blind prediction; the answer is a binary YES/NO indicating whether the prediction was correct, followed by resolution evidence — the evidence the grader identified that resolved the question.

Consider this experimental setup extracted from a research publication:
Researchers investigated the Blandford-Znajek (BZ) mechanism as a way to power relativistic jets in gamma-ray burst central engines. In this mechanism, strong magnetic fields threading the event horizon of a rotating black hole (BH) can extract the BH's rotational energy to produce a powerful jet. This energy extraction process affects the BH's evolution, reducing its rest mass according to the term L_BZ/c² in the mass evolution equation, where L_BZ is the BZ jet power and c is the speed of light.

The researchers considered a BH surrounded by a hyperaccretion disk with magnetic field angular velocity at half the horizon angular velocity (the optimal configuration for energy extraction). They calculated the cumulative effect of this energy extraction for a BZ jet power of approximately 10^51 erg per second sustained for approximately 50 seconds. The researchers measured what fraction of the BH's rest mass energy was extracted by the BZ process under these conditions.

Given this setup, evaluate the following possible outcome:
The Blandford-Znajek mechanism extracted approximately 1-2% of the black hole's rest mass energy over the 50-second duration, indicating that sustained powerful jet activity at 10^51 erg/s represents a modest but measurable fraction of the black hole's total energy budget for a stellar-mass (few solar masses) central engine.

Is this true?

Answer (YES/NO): YES